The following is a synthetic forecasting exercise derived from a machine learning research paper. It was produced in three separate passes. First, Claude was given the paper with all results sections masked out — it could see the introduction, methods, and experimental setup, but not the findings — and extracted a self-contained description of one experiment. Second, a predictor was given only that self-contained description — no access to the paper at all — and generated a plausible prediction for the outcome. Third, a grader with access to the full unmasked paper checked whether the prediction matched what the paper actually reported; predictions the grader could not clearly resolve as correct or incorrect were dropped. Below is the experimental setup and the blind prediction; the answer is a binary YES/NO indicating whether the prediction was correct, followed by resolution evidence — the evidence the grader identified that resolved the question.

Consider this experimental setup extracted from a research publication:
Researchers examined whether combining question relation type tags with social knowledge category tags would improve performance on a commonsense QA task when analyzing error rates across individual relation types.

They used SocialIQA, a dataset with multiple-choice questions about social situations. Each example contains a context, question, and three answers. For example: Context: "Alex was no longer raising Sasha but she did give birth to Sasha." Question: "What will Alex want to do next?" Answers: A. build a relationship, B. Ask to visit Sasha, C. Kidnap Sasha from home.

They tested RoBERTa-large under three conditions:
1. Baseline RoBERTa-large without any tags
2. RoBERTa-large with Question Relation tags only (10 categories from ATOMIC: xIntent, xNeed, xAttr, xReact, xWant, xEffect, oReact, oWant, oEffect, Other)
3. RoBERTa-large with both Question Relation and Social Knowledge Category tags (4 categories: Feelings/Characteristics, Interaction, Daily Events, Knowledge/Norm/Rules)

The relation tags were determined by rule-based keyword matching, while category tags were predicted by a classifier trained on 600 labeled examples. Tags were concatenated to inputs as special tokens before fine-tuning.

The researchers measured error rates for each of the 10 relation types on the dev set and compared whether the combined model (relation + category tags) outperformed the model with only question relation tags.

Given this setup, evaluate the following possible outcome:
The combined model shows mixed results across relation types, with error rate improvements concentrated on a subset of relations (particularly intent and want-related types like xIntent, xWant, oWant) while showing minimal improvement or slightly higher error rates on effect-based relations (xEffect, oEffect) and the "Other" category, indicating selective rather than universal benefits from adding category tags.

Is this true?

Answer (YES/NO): NO